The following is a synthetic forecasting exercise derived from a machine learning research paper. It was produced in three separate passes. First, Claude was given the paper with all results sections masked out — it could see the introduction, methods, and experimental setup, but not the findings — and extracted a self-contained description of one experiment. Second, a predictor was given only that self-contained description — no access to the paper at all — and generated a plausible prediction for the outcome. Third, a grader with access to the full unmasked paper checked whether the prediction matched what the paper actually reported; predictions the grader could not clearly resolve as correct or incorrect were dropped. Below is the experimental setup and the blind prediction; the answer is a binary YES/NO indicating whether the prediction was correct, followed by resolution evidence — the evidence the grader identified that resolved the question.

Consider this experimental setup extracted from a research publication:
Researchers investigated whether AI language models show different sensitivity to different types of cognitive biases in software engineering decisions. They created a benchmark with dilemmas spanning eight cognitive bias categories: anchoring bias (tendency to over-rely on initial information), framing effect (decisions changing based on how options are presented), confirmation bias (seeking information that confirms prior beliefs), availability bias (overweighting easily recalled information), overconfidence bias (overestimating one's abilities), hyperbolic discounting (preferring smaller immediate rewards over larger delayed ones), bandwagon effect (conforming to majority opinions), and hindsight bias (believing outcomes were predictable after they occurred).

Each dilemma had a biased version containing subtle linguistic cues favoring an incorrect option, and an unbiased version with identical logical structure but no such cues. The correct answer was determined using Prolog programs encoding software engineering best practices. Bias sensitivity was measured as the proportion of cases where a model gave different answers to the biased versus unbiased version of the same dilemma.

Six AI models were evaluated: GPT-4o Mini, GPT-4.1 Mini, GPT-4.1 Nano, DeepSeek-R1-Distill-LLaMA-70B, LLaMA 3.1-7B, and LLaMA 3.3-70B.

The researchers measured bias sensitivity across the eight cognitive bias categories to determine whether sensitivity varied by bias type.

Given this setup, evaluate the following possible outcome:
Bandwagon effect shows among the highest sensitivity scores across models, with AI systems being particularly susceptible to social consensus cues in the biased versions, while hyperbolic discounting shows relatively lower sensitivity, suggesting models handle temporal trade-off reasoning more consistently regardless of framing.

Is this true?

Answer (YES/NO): NO